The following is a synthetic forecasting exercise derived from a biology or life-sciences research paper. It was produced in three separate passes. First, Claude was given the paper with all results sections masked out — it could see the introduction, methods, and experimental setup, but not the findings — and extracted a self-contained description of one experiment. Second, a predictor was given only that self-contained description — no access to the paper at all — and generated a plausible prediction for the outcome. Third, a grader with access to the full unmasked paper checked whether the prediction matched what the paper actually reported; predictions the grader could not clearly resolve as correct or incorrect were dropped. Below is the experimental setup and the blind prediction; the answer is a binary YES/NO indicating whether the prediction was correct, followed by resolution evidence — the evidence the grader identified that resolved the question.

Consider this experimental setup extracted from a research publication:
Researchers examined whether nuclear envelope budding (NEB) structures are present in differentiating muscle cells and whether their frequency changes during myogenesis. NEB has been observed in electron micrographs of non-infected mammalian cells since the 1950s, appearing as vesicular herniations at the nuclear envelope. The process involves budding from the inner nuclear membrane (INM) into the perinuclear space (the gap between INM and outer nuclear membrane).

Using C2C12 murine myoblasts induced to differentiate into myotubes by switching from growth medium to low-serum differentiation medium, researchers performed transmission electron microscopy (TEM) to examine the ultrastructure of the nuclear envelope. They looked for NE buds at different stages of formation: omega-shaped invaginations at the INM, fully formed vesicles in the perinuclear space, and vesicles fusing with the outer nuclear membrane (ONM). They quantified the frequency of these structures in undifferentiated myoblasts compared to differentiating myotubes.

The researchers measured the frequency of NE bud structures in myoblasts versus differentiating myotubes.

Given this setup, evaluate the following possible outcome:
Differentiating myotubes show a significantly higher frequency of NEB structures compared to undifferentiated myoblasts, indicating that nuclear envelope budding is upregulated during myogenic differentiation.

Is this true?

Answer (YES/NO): YES